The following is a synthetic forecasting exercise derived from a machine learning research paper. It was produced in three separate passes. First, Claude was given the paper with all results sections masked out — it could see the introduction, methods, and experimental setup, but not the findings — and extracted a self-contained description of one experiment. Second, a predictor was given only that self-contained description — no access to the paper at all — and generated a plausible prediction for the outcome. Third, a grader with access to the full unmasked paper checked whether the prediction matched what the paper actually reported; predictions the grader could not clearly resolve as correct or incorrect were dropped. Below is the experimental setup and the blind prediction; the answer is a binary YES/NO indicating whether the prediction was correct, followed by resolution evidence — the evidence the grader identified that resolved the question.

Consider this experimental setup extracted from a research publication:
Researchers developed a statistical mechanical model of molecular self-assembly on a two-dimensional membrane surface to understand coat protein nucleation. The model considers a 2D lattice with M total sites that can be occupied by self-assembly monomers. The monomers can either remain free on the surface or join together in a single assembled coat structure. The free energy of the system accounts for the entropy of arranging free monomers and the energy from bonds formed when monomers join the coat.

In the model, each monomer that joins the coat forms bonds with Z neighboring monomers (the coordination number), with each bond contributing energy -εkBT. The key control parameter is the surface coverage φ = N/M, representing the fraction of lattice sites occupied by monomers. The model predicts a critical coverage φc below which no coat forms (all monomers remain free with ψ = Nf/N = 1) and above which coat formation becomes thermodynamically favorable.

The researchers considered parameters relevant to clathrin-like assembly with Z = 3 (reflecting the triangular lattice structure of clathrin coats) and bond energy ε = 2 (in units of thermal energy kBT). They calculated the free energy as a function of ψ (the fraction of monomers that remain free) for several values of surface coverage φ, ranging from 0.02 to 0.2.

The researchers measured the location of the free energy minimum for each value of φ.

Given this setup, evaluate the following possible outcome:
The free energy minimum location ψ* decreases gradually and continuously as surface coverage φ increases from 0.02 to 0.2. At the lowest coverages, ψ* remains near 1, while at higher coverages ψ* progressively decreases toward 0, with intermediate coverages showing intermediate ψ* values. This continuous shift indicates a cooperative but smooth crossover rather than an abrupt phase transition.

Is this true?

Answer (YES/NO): YES